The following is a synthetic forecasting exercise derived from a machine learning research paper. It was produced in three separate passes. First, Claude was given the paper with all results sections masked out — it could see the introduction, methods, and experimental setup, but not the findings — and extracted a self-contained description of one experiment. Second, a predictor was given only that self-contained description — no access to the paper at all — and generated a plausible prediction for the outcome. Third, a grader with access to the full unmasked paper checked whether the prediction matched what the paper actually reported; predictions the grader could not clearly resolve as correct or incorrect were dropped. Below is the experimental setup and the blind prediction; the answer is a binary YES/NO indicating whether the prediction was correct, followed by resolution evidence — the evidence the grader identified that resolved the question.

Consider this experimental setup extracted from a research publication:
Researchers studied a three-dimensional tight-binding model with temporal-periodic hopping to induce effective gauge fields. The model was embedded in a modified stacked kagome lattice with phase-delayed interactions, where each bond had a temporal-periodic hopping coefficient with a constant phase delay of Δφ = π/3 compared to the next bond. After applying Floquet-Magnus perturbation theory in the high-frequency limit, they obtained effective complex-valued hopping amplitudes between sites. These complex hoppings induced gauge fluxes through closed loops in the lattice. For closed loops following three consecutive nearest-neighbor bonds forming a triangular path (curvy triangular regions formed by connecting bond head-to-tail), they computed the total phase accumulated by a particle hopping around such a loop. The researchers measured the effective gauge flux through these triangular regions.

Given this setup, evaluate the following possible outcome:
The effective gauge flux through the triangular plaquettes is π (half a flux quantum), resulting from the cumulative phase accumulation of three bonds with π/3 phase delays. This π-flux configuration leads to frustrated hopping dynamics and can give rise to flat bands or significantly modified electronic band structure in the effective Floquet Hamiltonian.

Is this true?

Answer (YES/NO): NO